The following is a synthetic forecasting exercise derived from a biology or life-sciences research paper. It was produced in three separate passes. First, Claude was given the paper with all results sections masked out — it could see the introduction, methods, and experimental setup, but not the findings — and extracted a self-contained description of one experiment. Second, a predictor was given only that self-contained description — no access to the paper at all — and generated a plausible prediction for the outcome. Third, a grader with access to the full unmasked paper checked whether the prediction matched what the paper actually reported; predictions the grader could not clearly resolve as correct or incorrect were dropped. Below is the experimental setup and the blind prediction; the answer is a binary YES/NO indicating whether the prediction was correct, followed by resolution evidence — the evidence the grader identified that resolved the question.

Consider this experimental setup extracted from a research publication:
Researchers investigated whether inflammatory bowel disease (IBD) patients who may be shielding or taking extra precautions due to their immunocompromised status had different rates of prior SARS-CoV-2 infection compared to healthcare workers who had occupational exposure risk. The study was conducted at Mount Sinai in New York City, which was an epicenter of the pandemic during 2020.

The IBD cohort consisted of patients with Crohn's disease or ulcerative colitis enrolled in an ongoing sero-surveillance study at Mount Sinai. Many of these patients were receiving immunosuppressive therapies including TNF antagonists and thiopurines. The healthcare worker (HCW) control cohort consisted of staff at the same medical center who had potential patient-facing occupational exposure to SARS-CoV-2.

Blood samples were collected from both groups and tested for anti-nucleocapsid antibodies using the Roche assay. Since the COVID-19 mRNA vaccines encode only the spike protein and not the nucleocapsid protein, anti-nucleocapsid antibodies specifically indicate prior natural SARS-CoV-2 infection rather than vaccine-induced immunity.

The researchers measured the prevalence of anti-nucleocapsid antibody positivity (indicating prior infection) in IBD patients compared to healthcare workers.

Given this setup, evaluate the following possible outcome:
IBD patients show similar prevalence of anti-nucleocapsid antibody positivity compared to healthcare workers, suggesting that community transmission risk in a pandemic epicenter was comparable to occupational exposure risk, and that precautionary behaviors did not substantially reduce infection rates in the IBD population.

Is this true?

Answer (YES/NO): YES